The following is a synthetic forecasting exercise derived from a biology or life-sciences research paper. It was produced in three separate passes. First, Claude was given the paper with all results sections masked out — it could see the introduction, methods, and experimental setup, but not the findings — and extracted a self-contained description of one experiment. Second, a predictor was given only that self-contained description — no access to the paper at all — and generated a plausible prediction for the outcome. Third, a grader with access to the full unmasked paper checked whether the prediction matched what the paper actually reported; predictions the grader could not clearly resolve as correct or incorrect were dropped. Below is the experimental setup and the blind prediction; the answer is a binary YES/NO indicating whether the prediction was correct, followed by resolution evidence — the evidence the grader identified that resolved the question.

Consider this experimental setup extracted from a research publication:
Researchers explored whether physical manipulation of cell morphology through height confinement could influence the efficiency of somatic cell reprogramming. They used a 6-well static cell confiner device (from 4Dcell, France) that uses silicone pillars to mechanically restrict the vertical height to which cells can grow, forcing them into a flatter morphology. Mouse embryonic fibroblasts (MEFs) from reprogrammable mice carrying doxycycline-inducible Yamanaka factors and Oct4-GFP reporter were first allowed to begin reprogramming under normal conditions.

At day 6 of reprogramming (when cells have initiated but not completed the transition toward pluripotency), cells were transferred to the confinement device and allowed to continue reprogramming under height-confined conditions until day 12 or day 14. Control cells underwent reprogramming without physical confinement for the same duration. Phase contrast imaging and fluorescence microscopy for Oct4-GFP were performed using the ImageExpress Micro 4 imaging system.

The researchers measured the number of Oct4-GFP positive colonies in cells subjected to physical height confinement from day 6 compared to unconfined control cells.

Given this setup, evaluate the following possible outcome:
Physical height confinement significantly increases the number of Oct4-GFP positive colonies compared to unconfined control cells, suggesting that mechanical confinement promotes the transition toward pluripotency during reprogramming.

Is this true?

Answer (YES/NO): NO